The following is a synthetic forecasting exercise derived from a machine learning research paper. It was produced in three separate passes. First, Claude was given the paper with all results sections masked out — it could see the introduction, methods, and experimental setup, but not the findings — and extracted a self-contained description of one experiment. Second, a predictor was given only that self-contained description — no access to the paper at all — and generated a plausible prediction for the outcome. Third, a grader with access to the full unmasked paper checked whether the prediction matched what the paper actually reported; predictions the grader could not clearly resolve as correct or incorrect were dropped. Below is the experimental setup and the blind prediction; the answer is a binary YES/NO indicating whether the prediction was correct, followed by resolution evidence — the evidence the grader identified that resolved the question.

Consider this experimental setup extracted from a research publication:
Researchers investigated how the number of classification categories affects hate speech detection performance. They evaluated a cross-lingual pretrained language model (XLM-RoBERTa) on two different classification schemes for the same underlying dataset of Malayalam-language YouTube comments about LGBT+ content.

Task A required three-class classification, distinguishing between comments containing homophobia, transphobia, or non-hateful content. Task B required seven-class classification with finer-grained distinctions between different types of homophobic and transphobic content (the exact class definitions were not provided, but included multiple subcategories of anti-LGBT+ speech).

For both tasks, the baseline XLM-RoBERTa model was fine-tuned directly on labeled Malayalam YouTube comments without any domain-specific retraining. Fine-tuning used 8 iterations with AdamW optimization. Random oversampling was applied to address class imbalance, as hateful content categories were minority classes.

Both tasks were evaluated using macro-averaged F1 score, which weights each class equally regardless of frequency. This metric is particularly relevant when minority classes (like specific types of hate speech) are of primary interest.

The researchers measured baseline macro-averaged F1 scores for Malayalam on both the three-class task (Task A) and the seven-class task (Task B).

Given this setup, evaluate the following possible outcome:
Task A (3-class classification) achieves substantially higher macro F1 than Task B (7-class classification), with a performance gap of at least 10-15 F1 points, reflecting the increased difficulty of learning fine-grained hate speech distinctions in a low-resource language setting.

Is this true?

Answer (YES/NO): NO